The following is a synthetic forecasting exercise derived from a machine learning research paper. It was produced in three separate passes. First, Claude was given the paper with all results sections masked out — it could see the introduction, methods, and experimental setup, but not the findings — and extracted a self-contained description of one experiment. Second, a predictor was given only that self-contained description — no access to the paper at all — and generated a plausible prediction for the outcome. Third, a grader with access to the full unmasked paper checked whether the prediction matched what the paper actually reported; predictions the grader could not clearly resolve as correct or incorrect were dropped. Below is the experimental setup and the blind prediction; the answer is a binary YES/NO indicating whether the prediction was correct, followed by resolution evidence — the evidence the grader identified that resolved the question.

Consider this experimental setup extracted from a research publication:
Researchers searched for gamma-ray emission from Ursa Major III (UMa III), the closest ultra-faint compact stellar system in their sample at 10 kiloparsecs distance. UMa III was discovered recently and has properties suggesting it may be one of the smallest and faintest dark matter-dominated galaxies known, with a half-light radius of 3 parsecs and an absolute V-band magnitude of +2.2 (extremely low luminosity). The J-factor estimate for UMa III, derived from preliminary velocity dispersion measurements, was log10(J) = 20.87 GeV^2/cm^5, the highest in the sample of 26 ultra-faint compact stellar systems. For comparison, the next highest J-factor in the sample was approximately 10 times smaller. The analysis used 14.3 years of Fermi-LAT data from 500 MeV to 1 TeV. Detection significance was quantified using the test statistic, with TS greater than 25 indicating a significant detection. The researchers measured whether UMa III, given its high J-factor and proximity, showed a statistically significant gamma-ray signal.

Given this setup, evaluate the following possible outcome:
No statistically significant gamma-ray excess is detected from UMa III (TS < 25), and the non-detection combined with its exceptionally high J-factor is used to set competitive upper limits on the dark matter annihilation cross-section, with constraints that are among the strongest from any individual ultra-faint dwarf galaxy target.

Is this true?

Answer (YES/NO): YES